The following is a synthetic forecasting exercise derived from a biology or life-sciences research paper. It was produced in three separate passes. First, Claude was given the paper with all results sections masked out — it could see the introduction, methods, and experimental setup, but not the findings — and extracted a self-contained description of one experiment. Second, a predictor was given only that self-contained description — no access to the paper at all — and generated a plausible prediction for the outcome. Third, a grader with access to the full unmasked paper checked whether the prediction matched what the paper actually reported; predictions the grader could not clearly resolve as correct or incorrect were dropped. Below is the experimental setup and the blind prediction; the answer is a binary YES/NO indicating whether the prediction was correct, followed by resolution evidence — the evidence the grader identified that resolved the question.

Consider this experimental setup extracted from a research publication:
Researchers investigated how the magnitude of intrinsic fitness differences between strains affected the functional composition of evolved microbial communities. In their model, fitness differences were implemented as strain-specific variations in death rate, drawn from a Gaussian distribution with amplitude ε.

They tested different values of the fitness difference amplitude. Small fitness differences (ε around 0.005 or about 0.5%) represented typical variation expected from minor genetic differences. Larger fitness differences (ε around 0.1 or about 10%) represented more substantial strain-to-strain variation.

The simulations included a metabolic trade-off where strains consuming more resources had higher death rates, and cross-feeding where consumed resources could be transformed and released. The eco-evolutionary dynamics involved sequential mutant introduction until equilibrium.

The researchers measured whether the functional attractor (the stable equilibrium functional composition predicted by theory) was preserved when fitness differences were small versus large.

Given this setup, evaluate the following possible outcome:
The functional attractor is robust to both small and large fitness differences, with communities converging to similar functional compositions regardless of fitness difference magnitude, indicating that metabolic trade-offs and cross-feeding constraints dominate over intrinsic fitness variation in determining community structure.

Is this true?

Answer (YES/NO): NO